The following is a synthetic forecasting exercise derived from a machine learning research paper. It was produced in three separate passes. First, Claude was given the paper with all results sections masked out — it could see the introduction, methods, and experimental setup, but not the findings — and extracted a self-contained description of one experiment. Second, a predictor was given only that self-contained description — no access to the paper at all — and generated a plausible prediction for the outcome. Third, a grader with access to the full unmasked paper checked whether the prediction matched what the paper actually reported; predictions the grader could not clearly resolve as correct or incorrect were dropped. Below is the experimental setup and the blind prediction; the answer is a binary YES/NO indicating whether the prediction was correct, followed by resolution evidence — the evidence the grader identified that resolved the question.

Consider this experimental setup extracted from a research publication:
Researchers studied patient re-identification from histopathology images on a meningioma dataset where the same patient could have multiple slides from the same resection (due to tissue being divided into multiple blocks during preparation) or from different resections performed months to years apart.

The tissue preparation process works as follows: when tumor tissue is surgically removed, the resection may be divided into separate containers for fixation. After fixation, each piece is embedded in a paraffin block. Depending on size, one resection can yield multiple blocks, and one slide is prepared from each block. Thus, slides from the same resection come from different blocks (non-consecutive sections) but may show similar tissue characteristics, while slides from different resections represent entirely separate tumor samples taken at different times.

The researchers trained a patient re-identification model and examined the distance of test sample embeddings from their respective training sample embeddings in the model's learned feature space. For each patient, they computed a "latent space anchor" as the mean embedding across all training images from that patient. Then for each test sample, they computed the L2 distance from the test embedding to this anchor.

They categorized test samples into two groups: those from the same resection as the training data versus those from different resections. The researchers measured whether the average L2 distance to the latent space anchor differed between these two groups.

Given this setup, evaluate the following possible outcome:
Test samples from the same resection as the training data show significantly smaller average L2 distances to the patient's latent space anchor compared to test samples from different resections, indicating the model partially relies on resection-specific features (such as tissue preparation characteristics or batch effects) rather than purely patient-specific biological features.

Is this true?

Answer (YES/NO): YES